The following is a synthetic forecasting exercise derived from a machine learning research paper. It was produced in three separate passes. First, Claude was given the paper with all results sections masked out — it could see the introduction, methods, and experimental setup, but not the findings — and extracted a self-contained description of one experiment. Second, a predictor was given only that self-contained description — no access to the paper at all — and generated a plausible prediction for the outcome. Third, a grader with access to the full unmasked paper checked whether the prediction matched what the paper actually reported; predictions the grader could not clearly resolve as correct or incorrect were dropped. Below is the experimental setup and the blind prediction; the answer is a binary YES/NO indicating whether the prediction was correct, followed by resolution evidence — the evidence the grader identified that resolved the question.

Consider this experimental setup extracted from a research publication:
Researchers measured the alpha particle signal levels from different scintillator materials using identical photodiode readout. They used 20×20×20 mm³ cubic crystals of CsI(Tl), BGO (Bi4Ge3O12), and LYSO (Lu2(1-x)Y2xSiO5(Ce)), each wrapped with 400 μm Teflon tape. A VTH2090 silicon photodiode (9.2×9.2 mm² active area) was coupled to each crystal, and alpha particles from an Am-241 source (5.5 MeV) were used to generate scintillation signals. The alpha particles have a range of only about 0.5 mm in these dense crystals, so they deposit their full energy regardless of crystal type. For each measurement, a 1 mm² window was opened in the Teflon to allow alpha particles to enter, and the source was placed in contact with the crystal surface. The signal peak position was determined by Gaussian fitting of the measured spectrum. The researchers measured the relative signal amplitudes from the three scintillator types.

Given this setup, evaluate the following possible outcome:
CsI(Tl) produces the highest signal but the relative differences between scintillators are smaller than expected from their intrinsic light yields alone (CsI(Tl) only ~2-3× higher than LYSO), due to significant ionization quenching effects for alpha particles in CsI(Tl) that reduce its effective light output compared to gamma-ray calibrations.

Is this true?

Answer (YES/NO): NO